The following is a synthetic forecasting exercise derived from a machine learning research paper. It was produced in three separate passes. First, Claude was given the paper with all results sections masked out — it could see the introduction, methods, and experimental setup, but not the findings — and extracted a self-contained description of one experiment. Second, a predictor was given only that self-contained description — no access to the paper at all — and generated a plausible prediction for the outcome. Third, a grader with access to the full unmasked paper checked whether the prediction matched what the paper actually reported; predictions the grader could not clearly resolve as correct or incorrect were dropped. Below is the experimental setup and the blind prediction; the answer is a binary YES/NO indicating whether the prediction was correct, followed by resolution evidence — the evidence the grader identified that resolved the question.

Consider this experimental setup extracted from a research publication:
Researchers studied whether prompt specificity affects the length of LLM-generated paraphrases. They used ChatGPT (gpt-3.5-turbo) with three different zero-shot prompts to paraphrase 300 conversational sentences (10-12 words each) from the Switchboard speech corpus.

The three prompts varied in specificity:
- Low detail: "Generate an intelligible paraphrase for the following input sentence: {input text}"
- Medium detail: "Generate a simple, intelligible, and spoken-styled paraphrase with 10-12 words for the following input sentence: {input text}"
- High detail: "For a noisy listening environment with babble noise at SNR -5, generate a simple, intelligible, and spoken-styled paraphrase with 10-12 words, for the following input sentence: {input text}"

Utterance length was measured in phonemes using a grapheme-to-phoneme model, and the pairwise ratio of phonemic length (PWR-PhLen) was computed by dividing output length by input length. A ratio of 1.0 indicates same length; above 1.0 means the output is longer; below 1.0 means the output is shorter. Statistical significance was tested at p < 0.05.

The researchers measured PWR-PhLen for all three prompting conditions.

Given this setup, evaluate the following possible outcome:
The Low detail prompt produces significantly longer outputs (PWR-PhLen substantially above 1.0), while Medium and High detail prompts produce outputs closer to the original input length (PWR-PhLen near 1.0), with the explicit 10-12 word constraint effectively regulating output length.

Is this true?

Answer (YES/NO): NO